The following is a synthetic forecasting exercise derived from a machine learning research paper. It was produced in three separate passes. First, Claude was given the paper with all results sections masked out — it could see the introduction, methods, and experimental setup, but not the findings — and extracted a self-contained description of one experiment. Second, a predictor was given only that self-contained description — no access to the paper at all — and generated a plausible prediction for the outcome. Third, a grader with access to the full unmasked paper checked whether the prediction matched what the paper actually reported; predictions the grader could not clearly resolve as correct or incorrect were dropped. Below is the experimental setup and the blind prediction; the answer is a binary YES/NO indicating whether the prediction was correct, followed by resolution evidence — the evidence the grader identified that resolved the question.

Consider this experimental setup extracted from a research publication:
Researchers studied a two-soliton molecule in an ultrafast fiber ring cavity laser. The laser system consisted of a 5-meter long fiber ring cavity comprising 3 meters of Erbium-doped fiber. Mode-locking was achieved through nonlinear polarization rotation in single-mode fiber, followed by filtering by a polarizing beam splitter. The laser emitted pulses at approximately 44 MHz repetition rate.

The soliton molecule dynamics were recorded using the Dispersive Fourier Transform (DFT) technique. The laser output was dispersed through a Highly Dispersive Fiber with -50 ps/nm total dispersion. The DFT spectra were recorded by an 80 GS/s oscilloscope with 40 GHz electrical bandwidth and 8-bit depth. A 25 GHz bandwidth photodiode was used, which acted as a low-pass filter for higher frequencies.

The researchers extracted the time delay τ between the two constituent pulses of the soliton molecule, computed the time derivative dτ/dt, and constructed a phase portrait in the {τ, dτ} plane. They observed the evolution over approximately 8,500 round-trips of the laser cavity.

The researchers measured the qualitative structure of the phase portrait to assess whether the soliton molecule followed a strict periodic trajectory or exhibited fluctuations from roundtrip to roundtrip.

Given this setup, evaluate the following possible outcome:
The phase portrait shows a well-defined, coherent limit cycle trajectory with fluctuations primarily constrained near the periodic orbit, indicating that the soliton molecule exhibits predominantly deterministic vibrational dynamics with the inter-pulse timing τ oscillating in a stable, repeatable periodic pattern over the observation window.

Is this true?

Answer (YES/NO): NO